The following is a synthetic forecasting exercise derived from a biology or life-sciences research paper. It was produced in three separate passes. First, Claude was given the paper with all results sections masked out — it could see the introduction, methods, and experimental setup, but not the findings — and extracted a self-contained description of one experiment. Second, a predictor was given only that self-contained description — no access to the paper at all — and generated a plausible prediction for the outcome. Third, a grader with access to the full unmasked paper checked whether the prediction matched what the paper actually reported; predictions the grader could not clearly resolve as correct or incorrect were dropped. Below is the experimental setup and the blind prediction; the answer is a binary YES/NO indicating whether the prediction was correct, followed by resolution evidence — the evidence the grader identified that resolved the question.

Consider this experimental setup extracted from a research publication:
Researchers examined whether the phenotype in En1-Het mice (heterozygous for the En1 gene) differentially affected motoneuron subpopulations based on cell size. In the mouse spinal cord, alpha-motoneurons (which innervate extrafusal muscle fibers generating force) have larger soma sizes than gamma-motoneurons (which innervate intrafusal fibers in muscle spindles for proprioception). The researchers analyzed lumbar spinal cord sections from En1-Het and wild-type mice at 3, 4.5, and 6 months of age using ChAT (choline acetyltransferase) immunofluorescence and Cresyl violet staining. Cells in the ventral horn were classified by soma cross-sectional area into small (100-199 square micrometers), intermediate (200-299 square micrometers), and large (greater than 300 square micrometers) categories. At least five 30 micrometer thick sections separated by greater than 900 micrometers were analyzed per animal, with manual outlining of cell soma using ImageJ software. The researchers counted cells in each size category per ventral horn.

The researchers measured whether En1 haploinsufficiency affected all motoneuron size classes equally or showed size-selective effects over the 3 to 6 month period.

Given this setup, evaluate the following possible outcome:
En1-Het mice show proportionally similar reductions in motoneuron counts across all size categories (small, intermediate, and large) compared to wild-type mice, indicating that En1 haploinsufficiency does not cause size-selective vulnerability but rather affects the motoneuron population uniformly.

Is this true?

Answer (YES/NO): NO